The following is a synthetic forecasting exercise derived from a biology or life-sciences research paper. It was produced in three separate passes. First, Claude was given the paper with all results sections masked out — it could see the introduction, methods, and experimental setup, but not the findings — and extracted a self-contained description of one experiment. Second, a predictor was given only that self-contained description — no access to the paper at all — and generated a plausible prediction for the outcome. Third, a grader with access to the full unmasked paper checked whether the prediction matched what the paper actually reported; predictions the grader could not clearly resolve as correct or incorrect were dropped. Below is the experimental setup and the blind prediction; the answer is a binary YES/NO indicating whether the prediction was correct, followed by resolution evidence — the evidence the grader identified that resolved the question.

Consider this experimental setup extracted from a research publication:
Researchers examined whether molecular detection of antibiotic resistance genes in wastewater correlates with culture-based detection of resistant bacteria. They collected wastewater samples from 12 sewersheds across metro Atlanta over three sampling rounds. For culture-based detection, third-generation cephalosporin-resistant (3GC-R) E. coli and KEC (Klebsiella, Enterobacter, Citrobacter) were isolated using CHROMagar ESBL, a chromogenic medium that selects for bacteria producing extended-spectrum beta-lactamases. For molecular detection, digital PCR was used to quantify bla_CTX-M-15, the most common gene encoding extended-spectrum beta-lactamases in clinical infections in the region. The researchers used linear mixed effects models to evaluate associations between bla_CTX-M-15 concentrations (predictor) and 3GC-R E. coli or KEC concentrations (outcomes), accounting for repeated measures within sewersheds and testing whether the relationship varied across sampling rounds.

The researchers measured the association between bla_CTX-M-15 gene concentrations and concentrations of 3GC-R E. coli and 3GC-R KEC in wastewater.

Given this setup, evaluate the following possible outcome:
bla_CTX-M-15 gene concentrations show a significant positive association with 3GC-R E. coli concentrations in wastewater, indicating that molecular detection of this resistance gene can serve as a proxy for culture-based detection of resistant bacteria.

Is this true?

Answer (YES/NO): NO